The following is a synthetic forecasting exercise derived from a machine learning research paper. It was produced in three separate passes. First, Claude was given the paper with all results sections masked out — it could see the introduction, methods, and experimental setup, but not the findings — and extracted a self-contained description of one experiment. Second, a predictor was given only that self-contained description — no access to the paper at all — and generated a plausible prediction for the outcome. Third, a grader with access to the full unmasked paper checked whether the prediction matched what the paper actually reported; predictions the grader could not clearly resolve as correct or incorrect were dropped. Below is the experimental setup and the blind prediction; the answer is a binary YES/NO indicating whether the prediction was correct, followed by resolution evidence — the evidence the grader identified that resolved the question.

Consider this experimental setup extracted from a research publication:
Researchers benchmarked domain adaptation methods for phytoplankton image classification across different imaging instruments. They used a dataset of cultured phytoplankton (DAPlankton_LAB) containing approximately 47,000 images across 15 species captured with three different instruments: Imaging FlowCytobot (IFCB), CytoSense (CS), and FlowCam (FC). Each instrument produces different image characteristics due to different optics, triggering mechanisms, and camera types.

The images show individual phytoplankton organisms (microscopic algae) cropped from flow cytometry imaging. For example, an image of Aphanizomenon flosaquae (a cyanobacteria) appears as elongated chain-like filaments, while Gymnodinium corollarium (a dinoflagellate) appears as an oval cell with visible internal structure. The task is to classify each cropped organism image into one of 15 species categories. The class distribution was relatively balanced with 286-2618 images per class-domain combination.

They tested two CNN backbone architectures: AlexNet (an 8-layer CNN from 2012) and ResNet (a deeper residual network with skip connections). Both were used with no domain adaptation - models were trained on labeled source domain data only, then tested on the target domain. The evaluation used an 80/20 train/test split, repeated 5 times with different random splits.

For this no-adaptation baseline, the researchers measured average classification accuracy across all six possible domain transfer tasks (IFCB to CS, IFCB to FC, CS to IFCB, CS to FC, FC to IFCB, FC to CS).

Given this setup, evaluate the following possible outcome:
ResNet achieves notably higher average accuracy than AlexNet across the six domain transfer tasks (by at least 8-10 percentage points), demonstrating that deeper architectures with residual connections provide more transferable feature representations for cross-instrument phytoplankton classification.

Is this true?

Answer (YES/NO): NO